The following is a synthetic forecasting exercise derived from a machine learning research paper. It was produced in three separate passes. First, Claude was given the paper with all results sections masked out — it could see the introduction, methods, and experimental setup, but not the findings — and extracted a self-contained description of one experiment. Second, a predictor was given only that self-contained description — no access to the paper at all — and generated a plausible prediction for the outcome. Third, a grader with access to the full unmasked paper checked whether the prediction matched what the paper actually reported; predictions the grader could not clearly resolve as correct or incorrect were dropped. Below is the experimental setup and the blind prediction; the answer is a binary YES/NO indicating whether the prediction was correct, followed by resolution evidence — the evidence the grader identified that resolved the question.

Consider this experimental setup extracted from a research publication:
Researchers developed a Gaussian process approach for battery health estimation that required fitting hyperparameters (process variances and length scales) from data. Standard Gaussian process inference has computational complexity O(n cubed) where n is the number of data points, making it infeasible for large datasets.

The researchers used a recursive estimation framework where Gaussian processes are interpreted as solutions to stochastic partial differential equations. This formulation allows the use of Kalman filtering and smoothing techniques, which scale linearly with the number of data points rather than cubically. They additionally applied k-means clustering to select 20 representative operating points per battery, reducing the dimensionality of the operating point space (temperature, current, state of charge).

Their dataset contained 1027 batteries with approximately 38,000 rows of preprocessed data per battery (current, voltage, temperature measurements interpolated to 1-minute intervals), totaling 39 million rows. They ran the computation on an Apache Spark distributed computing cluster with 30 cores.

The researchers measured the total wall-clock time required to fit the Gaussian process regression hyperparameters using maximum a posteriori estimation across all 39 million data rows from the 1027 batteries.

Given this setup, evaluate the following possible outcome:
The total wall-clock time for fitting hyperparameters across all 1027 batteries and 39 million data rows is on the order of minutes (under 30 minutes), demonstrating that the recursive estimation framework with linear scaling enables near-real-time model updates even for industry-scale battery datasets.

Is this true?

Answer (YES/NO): NO